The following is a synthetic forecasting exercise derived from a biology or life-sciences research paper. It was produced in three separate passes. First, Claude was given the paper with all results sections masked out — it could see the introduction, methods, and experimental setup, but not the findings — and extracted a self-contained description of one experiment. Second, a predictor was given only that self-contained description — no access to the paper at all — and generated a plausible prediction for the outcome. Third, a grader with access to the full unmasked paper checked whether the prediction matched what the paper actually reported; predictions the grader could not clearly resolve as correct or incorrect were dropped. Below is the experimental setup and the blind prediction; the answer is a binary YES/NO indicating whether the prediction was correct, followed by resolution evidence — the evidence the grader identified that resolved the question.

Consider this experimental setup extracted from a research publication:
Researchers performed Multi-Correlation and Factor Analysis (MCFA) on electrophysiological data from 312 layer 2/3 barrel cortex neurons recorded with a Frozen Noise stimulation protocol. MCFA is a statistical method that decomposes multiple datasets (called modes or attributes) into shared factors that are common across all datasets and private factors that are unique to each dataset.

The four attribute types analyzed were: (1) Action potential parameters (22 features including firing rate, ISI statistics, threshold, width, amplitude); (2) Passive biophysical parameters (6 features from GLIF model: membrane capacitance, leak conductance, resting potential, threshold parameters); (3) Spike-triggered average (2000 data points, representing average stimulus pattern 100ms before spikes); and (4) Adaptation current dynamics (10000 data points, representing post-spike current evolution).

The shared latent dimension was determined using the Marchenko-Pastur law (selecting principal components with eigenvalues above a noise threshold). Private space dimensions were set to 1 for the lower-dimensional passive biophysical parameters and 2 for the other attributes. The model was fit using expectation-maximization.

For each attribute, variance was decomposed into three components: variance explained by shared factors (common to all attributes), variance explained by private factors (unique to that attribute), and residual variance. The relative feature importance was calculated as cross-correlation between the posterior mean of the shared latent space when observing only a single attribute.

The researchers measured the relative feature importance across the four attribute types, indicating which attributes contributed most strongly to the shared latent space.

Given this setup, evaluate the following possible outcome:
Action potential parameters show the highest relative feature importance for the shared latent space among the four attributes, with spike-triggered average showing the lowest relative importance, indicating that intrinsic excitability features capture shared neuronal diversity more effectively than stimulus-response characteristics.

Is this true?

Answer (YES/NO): NO